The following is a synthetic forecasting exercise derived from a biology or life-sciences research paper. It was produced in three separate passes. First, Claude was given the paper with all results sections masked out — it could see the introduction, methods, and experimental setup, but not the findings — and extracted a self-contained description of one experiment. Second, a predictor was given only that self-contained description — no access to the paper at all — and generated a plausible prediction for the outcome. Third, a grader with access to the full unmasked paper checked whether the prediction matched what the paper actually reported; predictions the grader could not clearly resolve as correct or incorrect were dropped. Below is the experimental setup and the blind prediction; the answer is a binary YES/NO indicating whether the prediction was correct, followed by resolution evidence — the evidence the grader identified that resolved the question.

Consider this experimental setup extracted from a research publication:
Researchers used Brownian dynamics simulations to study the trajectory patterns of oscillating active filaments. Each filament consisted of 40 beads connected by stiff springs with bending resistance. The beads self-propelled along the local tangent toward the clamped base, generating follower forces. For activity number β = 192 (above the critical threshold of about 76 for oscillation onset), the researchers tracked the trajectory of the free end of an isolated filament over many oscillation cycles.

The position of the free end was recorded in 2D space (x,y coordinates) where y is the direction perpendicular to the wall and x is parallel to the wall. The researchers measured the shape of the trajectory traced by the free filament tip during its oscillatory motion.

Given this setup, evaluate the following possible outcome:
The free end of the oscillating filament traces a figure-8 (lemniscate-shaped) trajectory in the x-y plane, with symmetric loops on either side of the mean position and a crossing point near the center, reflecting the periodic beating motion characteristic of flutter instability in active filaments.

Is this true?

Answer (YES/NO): YES